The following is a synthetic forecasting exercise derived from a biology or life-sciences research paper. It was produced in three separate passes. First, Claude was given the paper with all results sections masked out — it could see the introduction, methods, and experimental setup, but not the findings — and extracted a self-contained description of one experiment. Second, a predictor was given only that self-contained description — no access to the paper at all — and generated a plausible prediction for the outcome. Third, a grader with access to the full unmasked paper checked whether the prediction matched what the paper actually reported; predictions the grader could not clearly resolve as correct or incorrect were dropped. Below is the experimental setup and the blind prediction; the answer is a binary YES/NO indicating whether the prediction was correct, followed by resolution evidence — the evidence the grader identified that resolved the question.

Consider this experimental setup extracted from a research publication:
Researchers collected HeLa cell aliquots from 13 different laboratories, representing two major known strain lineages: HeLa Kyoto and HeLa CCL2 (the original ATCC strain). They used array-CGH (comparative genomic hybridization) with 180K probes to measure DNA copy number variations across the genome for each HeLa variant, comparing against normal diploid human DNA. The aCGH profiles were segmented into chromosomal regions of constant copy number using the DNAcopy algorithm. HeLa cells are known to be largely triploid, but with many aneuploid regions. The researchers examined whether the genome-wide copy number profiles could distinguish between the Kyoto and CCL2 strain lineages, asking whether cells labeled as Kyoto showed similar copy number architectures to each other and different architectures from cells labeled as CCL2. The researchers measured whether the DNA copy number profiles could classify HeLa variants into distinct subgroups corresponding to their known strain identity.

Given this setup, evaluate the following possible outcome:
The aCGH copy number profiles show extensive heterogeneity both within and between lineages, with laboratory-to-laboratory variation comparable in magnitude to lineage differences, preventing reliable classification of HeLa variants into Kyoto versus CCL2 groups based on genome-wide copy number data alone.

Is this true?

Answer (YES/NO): NO